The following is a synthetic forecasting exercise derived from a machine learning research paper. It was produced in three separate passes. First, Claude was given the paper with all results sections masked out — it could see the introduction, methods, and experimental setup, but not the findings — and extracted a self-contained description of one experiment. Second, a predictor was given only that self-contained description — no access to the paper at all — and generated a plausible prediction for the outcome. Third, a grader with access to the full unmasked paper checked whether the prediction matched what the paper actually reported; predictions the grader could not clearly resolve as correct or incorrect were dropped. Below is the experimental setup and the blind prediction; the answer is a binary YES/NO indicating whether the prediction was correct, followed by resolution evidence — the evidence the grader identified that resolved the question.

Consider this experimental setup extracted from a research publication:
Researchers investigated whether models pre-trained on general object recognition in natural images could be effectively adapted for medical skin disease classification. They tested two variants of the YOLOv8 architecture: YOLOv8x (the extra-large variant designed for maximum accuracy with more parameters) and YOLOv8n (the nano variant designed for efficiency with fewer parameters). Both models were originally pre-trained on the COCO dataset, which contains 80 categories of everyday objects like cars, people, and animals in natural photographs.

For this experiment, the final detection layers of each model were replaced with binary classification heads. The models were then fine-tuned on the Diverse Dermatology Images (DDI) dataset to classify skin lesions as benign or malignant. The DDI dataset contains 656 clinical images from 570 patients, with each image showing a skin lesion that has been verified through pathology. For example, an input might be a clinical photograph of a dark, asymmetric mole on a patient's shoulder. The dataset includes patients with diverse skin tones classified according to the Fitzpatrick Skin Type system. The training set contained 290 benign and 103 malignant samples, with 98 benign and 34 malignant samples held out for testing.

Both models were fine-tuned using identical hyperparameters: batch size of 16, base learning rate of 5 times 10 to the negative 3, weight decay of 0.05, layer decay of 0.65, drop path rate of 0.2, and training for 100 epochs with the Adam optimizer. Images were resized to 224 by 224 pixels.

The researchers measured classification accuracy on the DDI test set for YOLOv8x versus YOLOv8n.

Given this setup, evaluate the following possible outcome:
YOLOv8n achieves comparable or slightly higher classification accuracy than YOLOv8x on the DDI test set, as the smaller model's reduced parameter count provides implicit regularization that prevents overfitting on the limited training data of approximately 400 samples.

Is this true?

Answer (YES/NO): YES